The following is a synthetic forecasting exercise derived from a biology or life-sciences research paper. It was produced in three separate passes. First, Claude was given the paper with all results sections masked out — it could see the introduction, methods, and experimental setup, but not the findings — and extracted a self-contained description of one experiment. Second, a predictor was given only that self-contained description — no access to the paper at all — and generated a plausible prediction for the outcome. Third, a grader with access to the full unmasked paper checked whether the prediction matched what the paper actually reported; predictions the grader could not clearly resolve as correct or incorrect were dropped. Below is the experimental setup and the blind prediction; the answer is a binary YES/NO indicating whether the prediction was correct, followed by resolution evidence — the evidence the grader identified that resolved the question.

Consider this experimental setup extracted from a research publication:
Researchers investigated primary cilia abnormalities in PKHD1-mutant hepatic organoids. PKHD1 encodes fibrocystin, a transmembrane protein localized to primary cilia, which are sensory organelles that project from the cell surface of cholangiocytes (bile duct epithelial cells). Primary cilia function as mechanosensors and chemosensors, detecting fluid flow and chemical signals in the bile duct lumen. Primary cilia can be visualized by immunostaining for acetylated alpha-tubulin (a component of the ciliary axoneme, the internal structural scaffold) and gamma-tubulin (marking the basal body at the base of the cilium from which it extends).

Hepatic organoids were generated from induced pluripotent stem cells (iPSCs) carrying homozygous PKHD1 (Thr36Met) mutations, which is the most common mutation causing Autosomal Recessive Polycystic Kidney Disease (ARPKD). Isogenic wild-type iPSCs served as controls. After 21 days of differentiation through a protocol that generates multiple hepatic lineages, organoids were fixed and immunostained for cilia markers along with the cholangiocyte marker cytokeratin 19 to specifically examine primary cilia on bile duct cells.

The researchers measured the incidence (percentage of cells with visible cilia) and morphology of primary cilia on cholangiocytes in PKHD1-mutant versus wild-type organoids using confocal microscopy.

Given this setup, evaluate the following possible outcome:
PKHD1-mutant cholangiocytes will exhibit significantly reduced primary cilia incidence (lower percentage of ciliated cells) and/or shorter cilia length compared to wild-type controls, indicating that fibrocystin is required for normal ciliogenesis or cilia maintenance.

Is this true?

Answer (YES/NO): NO